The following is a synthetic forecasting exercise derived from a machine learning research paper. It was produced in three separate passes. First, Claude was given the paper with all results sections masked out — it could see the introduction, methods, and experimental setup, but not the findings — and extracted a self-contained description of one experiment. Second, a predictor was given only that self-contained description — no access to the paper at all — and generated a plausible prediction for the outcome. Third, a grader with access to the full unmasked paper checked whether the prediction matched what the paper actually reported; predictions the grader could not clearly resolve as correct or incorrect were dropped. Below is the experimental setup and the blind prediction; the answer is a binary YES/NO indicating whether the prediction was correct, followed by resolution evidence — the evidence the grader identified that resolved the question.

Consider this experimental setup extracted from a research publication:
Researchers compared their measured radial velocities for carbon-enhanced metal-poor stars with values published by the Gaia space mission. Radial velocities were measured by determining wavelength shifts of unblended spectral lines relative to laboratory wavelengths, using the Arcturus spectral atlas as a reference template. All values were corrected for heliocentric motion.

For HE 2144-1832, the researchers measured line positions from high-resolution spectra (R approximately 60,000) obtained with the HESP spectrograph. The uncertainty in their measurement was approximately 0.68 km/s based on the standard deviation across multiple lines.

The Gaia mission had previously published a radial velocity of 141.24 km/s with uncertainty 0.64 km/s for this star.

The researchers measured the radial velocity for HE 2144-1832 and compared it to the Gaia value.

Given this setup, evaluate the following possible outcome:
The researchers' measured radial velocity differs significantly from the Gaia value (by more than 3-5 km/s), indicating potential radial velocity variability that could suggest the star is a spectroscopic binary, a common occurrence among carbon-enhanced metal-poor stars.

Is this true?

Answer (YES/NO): YES